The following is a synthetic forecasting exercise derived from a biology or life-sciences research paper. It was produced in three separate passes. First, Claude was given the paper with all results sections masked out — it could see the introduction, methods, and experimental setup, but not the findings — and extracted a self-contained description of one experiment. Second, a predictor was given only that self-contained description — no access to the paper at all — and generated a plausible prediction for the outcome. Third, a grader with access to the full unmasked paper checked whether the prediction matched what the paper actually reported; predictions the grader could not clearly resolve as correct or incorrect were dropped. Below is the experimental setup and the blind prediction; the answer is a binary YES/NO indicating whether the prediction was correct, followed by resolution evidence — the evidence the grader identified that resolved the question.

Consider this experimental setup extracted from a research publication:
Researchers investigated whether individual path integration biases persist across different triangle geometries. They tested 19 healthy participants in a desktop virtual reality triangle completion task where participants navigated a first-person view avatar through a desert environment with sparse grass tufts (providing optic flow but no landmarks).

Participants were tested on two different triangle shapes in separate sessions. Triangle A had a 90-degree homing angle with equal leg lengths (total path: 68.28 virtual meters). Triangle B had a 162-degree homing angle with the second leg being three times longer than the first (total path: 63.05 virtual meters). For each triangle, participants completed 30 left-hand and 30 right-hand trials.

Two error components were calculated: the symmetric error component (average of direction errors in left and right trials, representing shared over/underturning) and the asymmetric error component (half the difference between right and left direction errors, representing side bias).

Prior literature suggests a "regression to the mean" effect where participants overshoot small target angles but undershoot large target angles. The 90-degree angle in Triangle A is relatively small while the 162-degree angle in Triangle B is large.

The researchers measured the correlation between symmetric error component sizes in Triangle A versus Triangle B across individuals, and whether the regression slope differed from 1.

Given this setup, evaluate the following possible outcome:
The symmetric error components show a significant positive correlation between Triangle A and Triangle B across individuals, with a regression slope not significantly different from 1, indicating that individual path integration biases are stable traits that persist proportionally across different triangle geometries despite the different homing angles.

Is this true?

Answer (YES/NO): NO